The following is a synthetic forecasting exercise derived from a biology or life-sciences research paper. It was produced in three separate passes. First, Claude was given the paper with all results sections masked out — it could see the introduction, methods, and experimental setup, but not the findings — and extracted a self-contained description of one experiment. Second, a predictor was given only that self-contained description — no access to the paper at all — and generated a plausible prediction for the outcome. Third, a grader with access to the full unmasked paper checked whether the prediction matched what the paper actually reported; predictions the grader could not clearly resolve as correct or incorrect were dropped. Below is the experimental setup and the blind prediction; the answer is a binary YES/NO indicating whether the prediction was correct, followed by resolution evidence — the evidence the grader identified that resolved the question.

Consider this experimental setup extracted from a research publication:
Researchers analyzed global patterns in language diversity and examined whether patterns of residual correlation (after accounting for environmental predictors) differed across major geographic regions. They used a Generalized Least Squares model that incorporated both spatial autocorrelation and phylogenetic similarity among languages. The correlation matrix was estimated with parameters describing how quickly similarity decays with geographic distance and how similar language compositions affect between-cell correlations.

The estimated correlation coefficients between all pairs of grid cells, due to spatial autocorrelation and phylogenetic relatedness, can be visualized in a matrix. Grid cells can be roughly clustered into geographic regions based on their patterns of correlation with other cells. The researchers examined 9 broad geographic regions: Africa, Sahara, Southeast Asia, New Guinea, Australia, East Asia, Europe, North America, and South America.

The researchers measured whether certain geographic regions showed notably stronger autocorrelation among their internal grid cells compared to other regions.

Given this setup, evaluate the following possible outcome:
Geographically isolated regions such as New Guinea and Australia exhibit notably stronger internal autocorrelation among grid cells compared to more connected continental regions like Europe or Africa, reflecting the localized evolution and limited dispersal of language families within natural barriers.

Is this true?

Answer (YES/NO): NO